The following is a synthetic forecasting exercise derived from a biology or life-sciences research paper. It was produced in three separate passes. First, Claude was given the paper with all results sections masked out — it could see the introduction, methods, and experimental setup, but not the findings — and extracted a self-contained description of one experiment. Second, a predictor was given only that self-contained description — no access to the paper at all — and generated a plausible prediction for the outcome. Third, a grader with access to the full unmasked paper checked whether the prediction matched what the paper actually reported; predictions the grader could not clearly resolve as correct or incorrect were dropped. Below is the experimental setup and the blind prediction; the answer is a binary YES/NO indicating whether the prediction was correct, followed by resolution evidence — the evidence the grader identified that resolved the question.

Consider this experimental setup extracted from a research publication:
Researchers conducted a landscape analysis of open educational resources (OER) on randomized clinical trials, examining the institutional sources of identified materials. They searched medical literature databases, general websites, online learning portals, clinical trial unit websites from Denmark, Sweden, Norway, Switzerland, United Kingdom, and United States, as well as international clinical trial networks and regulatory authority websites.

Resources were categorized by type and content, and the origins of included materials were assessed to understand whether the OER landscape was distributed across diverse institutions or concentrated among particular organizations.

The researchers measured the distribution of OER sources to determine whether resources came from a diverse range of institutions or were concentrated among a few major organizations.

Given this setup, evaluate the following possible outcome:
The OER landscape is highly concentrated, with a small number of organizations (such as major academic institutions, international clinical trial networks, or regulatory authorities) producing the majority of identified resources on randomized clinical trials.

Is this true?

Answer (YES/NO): YES